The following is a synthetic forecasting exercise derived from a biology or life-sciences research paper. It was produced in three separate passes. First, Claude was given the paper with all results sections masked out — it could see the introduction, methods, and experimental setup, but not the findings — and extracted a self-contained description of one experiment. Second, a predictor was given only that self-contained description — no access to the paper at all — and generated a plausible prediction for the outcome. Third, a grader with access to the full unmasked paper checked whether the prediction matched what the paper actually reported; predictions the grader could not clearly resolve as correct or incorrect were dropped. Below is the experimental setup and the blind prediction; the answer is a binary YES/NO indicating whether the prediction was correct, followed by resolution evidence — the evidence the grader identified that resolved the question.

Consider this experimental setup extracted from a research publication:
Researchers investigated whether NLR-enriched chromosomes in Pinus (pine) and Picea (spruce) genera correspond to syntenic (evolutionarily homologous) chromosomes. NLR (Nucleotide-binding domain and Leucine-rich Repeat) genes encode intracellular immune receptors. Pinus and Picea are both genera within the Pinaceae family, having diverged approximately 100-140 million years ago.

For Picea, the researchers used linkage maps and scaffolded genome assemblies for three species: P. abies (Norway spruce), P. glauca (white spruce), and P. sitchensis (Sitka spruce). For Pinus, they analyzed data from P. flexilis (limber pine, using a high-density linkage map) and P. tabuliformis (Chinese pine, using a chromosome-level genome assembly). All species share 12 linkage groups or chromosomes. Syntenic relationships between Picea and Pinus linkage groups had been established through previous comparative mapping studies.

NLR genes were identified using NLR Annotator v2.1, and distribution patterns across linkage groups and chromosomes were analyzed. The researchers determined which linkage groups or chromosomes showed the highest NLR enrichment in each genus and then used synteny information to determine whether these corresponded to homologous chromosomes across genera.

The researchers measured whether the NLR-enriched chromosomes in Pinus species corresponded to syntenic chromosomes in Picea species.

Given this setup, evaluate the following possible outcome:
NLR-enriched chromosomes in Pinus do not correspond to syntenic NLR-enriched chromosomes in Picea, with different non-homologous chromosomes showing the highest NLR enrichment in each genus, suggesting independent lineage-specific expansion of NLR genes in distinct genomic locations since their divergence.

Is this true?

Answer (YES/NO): NO